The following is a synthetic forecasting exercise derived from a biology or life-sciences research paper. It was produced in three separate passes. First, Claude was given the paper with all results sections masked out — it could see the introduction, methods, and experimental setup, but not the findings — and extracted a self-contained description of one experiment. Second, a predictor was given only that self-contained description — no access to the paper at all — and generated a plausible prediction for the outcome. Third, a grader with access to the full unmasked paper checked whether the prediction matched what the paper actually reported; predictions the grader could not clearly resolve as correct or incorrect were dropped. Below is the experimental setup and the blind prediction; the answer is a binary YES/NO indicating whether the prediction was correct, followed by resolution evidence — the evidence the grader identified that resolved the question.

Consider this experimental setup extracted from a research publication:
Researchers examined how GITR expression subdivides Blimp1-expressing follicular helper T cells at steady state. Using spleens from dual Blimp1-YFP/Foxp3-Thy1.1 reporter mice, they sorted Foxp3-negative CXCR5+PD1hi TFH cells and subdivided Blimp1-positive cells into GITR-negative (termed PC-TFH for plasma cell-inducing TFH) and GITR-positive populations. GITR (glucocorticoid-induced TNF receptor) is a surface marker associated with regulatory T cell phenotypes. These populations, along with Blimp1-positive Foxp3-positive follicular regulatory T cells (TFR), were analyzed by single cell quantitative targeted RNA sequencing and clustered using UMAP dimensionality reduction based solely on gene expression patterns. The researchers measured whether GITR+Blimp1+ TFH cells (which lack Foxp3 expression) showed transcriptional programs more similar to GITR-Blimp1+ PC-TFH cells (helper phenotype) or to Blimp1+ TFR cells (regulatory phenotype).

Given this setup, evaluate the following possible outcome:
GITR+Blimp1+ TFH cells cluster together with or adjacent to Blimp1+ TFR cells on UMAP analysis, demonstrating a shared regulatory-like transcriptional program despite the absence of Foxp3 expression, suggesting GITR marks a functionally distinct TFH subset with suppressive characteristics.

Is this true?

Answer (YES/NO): YES